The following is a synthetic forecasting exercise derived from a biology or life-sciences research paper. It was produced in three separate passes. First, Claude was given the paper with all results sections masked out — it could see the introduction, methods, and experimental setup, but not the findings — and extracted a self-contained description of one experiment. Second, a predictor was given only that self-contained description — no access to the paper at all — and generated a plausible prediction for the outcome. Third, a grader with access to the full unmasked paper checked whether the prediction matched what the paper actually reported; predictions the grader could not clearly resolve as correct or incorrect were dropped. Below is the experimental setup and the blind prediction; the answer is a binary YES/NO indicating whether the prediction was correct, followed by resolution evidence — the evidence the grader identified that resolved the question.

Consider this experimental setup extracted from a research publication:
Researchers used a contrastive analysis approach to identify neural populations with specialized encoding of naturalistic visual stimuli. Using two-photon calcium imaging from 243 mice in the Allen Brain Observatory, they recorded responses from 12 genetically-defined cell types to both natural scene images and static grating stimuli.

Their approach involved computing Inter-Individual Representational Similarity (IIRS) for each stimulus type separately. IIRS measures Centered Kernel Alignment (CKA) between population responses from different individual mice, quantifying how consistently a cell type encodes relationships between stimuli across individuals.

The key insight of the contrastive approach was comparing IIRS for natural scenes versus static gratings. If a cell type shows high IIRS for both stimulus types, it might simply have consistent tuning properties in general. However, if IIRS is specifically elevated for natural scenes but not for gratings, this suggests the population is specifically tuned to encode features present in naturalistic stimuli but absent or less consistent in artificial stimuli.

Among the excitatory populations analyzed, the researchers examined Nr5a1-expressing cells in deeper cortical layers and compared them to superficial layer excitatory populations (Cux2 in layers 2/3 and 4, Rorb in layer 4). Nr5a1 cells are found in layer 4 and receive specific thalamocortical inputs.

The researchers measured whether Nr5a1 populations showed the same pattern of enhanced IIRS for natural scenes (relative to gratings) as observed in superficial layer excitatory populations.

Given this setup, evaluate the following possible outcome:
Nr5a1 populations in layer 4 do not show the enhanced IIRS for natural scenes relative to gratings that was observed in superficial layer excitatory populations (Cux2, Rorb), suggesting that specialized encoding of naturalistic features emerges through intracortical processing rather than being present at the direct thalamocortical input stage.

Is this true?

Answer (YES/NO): YES